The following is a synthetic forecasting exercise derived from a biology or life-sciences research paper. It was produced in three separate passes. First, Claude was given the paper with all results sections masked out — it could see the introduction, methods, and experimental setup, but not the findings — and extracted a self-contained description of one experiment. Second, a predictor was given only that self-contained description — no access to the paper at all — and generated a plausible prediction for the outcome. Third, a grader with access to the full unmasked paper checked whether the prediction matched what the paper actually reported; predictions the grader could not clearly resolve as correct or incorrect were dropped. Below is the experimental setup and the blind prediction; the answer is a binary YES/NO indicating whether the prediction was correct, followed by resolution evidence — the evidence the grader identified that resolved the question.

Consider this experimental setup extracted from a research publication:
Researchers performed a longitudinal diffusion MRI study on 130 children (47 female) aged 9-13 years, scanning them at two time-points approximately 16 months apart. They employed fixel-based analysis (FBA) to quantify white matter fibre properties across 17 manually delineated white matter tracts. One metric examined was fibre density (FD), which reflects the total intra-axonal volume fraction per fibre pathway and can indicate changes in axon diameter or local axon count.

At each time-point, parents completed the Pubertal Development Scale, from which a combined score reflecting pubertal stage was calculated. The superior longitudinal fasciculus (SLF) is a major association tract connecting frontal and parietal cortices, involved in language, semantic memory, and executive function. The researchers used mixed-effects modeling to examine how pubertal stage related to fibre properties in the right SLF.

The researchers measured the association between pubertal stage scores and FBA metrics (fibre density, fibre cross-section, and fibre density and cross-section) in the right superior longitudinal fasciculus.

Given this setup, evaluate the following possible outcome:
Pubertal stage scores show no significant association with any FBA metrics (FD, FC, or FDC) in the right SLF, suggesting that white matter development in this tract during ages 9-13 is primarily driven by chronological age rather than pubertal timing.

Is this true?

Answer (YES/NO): NO